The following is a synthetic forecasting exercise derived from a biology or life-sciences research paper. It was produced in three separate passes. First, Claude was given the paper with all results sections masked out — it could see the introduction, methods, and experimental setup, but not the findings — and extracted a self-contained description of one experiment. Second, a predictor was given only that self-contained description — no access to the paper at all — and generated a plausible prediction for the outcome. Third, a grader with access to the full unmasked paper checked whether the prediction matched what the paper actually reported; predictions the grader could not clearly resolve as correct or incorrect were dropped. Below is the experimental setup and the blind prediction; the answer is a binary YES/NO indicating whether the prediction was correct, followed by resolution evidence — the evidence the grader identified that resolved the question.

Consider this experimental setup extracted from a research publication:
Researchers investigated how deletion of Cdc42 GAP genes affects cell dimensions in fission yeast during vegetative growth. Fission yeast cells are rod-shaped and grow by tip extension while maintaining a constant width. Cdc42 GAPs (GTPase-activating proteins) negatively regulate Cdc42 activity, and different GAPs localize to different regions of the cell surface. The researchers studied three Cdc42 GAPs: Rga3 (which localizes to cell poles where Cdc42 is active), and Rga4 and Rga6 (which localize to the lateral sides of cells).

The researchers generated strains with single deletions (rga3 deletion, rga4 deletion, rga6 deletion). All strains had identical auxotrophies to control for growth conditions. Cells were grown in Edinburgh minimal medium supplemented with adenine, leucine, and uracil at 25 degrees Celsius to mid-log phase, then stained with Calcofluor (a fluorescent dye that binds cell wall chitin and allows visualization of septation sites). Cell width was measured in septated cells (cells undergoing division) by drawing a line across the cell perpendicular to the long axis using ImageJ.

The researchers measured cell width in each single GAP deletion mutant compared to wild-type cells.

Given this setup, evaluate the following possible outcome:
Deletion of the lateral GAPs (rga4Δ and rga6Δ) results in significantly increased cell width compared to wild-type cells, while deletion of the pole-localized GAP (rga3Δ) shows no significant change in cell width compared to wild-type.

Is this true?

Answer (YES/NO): YES